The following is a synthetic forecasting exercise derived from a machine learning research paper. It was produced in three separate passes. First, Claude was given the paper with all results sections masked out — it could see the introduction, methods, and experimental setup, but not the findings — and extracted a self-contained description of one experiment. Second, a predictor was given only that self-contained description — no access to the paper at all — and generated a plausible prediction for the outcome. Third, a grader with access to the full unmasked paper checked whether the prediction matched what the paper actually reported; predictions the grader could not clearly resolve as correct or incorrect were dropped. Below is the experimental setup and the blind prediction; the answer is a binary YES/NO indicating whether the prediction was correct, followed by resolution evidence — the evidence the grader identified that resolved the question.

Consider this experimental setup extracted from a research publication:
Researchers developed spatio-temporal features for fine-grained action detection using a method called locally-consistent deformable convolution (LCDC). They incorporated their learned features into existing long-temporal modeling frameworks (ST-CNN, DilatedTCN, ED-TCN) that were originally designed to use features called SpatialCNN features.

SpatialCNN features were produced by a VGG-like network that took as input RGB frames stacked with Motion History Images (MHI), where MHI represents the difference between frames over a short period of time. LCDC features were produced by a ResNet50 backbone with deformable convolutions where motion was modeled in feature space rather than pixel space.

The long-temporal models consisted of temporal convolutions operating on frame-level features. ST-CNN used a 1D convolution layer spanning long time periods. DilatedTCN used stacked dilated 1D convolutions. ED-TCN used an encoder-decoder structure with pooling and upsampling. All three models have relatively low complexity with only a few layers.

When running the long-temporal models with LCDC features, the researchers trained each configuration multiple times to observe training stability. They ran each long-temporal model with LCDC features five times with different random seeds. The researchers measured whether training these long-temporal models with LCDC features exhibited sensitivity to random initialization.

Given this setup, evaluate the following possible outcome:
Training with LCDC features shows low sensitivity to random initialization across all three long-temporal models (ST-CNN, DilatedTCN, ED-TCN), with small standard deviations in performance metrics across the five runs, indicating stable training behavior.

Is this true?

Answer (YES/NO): NO